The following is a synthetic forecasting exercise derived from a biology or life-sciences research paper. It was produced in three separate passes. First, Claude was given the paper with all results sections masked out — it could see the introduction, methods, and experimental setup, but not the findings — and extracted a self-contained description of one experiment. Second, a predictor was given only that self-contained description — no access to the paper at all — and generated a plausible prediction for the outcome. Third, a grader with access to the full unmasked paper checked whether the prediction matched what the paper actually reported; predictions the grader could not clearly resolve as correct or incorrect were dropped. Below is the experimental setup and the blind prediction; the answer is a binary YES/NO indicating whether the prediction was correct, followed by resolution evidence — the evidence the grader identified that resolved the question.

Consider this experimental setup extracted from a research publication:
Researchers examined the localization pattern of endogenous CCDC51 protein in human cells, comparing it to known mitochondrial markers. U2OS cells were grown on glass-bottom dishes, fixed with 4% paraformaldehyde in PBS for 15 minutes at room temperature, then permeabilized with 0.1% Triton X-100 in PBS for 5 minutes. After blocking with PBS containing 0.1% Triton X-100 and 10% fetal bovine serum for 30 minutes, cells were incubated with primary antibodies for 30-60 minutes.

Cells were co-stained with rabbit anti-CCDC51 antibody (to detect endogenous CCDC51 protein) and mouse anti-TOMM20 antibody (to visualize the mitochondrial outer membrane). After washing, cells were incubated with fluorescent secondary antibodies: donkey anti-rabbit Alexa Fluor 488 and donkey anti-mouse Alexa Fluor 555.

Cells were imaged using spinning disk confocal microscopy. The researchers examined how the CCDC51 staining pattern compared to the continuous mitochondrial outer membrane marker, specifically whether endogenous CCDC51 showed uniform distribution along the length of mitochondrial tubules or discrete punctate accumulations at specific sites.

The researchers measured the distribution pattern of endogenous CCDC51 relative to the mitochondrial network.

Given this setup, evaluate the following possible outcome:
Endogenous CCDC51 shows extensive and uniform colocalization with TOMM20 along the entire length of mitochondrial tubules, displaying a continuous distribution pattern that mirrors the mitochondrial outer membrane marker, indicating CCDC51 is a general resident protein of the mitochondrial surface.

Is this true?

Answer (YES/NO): NO